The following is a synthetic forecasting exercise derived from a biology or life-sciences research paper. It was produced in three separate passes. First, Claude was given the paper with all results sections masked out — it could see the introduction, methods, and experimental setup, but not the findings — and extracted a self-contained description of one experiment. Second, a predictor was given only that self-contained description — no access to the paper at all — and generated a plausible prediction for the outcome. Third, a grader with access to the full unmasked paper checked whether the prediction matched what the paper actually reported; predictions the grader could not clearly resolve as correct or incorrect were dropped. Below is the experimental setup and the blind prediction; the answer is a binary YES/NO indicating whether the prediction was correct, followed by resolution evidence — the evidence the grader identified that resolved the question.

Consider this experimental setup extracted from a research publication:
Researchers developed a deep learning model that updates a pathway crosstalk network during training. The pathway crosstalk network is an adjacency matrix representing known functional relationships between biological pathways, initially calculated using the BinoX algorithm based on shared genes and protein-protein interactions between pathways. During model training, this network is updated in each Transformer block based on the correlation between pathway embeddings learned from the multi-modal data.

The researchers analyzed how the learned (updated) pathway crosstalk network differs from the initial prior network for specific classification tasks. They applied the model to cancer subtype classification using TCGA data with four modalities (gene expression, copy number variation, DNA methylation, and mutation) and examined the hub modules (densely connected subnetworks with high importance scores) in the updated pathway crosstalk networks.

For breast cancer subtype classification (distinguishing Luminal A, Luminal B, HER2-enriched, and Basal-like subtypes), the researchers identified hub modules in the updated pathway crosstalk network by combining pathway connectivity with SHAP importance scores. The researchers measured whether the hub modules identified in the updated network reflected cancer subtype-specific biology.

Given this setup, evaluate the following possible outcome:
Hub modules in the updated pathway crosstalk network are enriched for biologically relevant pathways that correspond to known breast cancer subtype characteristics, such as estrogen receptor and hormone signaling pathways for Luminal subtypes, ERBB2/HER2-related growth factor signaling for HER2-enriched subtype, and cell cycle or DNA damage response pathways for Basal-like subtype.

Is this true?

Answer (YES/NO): NO